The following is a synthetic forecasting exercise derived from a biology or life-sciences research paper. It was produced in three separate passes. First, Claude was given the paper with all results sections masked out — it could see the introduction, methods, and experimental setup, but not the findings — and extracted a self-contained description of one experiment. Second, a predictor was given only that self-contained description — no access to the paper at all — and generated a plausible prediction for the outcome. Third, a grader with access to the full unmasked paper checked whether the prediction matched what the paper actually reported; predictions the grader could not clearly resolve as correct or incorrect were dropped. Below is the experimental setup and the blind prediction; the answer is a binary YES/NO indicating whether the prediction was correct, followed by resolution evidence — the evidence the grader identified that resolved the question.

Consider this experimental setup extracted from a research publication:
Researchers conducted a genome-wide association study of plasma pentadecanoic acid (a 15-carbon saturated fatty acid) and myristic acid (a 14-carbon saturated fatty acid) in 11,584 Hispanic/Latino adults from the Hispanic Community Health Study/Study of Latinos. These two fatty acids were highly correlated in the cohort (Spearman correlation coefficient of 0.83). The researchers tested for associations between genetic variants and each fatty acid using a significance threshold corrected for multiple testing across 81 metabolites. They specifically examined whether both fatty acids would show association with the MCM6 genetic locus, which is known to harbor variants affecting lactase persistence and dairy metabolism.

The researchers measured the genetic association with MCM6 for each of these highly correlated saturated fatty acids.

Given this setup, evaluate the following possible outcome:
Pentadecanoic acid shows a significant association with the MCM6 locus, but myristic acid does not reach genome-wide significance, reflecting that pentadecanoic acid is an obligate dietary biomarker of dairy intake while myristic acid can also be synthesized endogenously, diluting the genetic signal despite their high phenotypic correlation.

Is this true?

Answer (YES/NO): YES